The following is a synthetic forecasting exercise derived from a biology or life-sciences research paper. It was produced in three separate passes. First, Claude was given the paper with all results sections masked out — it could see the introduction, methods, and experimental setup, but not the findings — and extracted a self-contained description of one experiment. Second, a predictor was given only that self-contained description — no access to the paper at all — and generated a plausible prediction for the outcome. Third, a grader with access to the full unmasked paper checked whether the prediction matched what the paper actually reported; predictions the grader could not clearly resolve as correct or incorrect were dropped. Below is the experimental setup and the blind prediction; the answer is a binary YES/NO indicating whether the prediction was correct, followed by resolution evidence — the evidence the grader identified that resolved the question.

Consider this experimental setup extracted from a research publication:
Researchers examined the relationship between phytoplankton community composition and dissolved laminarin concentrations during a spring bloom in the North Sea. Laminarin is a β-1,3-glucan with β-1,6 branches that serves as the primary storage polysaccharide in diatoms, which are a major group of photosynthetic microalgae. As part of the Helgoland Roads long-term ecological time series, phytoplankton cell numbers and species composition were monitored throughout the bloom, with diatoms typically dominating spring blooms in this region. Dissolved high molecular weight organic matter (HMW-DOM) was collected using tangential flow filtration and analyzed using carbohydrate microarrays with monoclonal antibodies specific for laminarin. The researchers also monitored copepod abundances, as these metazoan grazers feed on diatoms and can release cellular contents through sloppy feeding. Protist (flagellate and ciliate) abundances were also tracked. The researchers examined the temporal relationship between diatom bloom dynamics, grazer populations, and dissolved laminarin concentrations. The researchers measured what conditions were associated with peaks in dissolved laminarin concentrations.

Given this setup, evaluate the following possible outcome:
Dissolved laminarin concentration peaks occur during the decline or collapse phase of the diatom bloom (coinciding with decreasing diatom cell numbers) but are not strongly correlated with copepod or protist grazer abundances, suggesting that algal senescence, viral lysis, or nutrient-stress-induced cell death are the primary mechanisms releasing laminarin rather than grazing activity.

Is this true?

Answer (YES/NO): NO